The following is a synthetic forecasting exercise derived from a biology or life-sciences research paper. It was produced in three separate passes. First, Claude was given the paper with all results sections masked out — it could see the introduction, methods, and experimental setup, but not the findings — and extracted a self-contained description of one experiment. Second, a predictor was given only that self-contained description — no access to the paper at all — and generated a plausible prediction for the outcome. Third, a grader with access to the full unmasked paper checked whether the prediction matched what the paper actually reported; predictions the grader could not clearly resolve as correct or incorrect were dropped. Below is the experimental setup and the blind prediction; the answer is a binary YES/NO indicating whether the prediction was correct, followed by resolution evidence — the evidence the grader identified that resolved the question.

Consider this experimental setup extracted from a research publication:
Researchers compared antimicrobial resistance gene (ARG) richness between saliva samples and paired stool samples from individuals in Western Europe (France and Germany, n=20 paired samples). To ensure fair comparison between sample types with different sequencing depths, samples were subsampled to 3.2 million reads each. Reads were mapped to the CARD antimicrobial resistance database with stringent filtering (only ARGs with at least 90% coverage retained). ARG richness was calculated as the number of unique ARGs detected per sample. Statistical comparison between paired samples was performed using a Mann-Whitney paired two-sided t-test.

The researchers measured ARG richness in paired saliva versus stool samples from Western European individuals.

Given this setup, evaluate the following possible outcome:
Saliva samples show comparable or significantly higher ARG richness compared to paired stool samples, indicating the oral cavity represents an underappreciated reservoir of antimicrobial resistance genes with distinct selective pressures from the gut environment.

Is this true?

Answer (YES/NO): YES